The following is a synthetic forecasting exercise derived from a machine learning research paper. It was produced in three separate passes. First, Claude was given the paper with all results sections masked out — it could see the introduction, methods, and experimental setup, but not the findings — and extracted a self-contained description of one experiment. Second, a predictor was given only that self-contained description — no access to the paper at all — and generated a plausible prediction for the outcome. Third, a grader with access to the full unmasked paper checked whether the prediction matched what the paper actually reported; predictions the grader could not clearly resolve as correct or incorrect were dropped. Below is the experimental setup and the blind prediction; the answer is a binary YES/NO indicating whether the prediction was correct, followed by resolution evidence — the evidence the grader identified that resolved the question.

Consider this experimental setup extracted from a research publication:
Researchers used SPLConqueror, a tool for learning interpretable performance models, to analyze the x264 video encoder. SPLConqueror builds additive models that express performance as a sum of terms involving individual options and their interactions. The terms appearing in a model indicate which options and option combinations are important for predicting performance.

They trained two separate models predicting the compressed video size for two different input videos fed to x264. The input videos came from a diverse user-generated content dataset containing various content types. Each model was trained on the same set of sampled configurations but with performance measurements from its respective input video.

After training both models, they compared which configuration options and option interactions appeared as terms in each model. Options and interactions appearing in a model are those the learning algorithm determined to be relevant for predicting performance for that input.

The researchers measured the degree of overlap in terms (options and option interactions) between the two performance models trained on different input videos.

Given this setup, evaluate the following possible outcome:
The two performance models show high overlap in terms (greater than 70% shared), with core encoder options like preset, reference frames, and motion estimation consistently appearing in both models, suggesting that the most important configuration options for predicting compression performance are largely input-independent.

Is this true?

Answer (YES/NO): NO